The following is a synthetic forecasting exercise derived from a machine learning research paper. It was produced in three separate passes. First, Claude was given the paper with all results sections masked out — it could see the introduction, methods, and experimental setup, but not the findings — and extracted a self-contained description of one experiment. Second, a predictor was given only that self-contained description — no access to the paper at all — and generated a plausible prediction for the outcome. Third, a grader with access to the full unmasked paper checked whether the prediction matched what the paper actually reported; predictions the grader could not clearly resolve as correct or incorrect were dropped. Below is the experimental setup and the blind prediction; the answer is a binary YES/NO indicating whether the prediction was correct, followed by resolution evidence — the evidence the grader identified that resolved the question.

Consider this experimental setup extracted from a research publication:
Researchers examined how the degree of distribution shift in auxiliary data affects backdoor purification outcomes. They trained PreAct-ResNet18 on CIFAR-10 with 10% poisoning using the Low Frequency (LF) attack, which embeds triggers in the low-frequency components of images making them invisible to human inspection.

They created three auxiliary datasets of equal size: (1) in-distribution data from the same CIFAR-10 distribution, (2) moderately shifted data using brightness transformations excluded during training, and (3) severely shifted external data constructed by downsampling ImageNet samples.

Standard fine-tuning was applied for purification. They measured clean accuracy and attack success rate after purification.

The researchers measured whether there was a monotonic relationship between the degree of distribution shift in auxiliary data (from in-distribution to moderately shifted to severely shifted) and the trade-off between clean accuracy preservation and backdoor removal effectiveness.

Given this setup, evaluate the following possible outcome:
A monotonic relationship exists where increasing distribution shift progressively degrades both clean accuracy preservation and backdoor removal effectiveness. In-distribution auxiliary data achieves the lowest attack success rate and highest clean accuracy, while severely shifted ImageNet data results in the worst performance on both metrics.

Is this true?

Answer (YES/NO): NO